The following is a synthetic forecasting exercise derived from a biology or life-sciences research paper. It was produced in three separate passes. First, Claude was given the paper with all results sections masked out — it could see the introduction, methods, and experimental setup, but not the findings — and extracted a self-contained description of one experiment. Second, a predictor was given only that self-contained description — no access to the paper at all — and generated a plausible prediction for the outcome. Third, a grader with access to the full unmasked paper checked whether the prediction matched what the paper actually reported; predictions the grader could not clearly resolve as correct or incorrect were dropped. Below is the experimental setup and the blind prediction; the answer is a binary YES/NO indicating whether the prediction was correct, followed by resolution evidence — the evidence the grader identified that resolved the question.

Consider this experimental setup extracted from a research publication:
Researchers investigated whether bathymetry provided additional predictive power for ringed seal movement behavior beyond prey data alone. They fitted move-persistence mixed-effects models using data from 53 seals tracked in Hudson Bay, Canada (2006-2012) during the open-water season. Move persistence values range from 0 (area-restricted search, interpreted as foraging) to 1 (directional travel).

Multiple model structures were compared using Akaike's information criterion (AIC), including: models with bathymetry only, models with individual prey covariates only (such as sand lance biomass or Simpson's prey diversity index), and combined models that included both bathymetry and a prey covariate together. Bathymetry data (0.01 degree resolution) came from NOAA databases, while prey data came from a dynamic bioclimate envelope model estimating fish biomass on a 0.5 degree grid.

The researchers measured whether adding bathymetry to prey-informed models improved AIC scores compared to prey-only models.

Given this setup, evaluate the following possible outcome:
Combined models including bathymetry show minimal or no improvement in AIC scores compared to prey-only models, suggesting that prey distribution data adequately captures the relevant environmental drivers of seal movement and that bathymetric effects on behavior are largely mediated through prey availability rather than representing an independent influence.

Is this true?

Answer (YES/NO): NO